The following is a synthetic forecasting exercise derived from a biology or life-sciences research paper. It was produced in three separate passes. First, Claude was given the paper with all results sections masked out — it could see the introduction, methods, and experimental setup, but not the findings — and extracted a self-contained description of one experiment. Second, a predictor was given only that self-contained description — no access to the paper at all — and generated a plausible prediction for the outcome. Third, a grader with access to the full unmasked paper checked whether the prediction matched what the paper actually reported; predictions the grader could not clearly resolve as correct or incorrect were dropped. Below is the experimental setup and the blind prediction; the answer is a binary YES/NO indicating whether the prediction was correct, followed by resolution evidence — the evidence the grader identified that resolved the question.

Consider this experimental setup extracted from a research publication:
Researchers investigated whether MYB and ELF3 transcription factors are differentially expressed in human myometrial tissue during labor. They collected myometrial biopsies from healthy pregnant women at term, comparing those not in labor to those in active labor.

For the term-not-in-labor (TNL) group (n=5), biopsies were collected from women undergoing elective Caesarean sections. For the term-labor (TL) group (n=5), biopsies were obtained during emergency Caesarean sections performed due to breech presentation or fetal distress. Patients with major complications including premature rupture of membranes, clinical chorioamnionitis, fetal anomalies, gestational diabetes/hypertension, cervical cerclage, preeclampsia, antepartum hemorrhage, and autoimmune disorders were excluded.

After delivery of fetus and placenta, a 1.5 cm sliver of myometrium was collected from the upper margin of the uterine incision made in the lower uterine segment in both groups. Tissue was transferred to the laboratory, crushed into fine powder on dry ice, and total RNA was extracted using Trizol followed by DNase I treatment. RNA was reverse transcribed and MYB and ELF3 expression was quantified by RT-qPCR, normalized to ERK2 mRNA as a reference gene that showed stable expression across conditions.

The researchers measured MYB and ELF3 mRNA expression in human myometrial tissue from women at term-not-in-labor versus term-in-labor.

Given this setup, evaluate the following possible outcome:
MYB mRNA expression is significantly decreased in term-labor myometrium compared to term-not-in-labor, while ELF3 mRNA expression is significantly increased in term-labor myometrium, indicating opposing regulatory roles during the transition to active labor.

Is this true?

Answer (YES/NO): NO